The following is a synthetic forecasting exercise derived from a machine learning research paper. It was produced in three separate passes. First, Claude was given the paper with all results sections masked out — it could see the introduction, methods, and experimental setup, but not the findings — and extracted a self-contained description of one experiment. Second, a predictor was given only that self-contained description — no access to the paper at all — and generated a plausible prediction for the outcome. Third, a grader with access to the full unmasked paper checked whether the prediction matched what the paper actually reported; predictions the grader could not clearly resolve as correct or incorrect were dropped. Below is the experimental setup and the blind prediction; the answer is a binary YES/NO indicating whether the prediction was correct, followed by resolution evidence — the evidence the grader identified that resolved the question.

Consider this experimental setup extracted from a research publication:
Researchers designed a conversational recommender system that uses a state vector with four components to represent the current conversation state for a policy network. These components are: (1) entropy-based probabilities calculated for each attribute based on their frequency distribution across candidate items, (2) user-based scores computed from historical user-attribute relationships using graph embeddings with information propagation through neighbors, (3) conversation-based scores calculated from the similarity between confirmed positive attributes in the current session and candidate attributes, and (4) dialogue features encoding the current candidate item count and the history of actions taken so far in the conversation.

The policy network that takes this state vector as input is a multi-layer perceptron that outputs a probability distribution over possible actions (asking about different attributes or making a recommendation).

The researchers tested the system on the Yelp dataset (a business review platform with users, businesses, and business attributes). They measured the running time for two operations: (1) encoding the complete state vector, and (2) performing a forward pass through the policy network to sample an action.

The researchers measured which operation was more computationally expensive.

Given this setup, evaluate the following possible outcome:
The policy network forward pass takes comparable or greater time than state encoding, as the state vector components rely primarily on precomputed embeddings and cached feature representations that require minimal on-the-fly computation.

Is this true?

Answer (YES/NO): NO